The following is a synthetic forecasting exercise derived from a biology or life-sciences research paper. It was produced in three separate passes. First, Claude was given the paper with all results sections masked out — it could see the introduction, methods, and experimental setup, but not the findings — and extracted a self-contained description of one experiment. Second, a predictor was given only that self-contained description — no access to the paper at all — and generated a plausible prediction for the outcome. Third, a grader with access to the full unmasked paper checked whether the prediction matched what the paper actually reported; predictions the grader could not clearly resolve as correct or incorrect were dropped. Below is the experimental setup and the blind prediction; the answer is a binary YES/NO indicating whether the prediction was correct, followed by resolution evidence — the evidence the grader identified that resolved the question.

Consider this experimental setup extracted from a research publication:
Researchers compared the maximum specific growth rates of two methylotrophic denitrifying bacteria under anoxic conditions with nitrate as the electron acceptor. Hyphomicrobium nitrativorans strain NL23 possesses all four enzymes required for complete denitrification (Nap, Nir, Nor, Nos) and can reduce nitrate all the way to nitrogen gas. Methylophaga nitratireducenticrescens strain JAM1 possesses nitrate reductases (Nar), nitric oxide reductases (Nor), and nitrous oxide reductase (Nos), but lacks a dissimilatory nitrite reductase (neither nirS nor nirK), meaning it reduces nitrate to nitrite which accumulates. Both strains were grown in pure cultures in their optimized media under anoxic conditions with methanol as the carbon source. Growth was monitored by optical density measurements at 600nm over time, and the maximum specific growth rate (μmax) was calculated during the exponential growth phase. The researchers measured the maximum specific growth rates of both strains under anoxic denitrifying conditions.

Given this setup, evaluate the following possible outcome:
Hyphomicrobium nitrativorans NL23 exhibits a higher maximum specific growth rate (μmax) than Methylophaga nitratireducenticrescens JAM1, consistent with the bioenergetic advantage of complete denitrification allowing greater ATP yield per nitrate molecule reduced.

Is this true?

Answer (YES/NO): NO